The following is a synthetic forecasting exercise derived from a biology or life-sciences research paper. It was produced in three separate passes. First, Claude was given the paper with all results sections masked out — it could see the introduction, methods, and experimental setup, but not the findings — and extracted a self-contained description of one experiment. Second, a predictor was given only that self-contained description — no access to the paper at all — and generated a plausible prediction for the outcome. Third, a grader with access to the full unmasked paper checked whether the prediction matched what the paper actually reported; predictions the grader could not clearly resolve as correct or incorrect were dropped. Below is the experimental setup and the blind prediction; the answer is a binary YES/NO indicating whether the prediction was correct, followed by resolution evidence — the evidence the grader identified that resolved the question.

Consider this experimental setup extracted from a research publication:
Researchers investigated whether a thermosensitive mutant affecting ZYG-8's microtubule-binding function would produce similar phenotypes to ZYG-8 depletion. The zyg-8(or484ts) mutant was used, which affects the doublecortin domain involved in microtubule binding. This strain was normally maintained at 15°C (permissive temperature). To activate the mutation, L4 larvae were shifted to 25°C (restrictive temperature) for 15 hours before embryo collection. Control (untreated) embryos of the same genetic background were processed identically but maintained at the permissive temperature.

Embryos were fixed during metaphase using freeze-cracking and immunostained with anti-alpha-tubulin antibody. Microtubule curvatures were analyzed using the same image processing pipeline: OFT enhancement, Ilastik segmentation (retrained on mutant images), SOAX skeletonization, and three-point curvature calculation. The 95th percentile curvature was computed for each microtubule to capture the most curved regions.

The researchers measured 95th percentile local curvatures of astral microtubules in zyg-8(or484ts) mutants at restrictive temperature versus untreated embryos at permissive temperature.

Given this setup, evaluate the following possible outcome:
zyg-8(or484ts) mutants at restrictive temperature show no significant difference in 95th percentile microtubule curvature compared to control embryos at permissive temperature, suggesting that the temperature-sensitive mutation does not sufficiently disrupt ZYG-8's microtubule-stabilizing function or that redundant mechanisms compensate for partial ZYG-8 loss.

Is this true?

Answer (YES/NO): NO